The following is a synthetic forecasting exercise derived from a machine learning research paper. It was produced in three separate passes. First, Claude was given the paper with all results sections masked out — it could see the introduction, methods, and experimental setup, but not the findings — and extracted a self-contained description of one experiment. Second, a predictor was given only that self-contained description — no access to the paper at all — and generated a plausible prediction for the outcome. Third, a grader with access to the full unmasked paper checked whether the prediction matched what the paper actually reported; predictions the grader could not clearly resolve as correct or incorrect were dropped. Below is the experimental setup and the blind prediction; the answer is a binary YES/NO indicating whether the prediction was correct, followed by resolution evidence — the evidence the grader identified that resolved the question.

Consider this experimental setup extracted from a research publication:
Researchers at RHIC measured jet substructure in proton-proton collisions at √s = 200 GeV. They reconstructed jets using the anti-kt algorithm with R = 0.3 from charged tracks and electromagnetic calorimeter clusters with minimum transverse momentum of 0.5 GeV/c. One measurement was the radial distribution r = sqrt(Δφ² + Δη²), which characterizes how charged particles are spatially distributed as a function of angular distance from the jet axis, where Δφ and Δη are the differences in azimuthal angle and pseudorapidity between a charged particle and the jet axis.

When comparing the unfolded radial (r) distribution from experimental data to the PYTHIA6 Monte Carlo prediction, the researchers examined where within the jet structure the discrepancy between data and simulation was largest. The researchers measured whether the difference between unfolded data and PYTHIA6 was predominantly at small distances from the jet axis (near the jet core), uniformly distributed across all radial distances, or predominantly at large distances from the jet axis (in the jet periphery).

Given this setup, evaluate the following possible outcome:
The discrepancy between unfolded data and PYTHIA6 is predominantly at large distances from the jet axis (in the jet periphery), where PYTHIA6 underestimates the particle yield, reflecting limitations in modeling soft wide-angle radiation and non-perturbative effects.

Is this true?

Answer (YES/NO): NO